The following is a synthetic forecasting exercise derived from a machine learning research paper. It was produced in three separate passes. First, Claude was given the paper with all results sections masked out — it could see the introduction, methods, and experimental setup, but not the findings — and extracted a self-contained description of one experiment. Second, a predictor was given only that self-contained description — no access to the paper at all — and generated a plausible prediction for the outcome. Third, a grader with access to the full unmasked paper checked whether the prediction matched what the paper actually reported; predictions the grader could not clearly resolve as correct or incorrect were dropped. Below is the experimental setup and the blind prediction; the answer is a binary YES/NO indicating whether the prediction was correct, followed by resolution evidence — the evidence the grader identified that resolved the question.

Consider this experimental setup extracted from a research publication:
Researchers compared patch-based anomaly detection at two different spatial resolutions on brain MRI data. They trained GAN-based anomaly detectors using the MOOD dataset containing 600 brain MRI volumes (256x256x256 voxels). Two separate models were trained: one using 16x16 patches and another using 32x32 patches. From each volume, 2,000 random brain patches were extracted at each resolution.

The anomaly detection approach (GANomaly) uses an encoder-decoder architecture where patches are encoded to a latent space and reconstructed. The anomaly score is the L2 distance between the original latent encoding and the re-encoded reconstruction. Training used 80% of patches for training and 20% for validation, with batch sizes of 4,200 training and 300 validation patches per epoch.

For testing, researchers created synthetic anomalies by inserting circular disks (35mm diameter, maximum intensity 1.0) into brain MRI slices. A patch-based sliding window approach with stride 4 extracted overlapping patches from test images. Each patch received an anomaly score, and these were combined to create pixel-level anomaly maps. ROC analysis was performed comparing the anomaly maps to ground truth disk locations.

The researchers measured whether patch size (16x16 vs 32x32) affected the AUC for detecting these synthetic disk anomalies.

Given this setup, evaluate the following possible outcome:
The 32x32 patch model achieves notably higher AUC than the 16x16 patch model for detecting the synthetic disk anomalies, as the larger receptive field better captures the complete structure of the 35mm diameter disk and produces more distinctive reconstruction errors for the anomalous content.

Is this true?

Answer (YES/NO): NO